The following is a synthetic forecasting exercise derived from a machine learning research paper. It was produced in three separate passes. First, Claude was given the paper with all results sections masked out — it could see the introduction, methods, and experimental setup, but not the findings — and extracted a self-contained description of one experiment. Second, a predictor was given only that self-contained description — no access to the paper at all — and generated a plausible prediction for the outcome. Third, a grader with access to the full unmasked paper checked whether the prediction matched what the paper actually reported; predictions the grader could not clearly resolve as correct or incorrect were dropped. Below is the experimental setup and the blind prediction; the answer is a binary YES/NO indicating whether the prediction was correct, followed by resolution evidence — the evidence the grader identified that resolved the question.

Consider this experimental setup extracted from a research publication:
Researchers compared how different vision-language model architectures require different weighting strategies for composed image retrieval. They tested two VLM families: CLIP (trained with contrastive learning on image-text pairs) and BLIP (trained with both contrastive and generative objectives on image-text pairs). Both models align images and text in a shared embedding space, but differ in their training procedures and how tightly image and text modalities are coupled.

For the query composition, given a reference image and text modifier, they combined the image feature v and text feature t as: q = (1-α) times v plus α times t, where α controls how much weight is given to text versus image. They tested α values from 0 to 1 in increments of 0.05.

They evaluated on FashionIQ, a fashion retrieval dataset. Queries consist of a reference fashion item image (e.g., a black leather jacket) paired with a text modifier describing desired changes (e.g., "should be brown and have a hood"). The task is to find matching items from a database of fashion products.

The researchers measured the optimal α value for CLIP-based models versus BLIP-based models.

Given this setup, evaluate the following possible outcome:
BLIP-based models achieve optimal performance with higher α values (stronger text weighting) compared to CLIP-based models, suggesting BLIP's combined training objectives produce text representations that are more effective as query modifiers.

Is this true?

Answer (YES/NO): YES